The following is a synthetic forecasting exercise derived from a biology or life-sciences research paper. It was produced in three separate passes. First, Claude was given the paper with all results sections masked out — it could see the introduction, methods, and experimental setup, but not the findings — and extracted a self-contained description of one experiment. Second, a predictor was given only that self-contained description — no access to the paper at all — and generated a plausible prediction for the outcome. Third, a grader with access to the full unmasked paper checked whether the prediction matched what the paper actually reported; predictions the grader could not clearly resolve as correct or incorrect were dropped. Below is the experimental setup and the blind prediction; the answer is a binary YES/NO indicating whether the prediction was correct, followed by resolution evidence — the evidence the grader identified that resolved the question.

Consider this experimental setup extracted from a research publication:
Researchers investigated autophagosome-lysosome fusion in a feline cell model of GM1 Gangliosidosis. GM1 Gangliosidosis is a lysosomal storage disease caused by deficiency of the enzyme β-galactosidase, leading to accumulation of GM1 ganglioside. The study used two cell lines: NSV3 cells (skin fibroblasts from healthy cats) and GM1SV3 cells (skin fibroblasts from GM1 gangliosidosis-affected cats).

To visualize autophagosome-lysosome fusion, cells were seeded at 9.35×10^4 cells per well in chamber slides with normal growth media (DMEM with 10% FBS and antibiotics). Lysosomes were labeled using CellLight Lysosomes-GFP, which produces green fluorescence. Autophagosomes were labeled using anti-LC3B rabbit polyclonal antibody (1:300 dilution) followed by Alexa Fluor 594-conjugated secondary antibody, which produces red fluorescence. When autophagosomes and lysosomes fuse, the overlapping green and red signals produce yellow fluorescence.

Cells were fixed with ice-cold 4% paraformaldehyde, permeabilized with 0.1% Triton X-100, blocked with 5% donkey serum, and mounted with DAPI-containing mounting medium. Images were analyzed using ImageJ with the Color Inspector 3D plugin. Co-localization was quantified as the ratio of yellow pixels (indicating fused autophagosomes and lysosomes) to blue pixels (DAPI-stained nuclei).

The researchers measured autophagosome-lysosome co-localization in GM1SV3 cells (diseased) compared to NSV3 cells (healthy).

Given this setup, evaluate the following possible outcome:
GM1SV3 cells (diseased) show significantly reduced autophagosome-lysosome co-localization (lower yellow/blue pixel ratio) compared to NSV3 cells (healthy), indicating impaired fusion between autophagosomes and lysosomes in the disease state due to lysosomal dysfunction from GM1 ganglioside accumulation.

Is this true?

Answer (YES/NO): YES